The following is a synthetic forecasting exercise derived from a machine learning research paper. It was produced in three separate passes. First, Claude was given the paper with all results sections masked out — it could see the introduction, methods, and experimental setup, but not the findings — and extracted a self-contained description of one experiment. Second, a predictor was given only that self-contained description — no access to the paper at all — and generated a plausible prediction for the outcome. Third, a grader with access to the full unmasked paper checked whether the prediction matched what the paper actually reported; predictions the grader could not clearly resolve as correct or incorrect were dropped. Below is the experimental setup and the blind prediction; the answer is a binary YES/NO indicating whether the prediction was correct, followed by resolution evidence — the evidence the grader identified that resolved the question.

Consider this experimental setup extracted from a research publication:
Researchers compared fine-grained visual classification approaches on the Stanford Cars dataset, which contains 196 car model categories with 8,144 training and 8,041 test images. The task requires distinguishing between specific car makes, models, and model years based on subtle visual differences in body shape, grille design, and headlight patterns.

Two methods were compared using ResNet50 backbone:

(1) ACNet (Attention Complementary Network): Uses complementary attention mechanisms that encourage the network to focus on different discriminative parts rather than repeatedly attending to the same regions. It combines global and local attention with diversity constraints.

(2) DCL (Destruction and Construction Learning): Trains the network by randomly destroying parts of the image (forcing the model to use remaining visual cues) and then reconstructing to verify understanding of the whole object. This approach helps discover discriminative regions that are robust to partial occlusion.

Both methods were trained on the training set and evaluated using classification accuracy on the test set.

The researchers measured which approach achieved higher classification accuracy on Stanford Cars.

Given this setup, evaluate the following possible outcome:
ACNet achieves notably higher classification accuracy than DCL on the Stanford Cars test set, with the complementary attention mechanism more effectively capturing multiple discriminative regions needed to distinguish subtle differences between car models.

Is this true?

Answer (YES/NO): NO